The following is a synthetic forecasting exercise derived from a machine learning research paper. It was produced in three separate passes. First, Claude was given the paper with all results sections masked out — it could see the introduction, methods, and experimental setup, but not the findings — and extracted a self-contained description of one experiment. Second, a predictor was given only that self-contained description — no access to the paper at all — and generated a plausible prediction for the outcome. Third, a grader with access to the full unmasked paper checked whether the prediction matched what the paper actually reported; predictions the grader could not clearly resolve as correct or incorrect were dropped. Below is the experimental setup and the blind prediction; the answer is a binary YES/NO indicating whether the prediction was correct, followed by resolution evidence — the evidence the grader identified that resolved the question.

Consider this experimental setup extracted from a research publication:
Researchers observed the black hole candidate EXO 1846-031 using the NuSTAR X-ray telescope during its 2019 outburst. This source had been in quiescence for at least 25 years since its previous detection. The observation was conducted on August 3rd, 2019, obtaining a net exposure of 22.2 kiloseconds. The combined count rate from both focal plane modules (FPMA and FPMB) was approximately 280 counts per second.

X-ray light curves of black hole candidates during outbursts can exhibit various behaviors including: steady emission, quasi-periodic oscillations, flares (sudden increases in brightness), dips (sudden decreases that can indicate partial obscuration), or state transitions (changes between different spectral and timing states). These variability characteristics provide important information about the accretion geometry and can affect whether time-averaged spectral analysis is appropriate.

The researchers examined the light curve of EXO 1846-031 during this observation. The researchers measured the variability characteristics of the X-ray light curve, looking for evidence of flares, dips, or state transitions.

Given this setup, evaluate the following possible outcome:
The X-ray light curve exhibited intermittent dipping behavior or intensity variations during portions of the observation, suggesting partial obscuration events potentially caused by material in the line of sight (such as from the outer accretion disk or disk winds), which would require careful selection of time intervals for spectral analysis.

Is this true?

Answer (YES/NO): NO